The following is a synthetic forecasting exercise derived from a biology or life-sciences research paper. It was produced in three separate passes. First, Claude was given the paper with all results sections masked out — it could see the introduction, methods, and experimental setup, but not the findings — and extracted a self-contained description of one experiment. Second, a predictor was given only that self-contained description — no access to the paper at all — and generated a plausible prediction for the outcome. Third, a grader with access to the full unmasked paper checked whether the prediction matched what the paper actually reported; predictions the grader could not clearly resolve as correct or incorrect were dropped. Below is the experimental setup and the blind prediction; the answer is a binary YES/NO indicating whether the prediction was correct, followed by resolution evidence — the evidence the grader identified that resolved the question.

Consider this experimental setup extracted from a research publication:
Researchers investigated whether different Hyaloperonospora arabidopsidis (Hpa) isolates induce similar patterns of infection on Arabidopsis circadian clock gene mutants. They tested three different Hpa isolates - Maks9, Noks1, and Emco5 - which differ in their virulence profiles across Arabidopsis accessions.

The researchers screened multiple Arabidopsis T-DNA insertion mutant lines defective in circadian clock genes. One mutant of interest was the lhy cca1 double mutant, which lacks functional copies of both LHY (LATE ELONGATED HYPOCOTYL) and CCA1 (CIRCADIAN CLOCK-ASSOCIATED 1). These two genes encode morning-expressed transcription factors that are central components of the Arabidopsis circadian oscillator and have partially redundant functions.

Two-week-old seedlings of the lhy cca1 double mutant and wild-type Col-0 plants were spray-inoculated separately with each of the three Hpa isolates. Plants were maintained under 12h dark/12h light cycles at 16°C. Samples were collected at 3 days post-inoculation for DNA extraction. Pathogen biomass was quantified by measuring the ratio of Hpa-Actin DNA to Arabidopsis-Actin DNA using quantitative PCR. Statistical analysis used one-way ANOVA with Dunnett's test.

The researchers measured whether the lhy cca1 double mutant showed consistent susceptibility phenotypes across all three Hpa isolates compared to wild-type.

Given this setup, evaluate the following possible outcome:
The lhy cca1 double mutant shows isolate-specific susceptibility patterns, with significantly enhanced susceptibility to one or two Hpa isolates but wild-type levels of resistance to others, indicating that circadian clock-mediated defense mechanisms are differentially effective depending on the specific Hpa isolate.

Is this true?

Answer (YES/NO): NO